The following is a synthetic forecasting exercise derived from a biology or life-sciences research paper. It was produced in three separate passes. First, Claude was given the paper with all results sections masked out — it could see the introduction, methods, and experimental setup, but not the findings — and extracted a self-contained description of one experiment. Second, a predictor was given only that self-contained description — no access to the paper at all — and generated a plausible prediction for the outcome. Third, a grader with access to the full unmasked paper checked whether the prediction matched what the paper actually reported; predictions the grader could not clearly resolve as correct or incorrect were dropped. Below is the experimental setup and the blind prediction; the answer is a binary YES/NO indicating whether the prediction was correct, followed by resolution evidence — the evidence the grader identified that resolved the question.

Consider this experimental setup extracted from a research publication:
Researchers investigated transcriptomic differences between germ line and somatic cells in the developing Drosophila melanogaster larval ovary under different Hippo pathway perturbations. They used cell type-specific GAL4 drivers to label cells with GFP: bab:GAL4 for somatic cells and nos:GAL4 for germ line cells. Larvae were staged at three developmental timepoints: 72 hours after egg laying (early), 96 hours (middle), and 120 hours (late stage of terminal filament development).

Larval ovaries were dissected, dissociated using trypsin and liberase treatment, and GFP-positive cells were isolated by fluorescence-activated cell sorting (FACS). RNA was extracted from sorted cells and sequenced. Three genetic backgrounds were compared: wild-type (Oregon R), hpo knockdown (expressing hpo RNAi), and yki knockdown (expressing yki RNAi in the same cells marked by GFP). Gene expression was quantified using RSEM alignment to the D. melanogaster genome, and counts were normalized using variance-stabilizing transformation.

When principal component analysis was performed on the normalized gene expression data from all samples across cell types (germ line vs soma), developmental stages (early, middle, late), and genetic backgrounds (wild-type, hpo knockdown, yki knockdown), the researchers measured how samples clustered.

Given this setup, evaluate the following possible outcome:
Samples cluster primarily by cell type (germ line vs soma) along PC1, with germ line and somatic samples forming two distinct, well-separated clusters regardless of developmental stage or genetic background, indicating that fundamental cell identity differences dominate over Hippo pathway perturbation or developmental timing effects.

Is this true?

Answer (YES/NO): YES